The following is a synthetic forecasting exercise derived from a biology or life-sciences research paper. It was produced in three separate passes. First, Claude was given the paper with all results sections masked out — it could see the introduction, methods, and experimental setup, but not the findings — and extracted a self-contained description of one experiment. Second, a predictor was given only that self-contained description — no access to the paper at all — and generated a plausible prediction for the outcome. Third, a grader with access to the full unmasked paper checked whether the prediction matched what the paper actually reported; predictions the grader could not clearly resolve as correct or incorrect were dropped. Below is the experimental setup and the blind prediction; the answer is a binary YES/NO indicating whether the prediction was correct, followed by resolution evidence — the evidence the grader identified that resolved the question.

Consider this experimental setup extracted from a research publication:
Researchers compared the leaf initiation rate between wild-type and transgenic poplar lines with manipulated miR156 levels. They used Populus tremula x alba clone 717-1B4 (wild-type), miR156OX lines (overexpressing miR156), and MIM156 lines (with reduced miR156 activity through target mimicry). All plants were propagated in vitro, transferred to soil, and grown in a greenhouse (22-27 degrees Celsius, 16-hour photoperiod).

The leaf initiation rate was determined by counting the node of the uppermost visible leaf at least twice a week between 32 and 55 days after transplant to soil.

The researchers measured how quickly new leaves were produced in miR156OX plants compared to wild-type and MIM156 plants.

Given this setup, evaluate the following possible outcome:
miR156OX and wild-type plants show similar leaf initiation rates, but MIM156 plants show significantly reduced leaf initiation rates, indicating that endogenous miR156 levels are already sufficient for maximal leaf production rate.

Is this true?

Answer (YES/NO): NO